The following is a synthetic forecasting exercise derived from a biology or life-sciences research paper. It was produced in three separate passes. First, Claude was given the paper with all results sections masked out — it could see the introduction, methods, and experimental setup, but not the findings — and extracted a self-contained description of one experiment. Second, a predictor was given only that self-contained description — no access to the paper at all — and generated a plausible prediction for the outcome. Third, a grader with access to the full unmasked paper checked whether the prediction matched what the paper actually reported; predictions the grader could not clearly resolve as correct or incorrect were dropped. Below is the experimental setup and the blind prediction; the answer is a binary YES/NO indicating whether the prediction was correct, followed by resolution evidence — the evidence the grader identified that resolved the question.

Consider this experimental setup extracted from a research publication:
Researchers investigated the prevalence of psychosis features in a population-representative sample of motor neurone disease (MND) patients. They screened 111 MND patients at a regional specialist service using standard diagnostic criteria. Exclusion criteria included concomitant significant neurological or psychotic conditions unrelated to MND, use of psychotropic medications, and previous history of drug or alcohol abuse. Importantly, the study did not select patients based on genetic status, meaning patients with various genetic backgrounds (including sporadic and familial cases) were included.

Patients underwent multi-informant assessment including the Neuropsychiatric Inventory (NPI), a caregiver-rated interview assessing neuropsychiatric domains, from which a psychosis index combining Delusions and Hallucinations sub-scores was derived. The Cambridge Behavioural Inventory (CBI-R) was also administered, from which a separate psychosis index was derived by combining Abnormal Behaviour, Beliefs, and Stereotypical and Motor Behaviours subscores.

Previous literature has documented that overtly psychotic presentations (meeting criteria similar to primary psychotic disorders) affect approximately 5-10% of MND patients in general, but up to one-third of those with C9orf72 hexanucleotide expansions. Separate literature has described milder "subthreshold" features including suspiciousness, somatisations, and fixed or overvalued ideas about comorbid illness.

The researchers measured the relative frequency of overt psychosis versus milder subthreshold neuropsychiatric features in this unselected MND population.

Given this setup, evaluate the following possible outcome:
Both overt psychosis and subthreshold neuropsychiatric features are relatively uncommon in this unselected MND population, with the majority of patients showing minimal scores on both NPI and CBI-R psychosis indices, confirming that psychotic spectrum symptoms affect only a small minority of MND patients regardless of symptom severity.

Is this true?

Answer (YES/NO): NO